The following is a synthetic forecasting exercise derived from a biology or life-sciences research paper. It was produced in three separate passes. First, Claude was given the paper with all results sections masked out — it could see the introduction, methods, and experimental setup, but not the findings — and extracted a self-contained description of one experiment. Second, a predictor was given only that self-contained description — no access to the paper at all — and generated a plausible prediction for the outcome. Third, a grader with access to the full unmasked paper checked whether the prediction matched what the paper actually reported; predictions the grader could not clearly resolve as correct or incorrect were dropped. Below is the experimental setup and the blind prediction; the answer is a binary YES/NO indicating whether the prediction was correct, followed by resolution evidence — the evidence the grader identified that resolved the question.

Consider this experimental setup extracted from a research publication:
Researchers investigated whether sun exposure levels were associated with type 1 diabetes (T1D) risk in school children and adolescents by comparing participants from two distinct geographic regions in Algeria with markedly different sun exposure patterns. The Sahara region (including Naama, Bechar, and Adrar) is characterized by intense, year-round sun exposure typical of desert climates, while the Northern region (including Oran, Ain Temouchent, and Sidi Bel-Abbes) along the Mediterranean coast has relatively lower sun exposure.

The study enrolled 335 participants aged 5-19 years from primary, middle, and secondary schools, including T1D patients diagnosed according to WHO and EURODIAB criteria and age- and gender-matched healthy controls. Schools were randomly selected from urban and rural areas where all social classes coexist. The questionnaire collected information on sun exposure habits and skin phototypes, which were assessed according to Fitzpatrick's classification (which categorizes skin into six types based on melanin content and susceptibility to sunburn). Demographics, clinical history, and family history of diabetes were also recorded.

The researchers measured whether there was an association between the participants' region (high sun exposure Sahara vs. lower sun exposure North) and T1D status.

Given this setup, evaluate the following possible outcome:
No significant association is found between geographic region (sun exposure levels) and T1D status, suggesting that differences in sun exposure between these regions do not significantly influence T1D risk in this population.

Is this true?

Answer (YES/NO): YES